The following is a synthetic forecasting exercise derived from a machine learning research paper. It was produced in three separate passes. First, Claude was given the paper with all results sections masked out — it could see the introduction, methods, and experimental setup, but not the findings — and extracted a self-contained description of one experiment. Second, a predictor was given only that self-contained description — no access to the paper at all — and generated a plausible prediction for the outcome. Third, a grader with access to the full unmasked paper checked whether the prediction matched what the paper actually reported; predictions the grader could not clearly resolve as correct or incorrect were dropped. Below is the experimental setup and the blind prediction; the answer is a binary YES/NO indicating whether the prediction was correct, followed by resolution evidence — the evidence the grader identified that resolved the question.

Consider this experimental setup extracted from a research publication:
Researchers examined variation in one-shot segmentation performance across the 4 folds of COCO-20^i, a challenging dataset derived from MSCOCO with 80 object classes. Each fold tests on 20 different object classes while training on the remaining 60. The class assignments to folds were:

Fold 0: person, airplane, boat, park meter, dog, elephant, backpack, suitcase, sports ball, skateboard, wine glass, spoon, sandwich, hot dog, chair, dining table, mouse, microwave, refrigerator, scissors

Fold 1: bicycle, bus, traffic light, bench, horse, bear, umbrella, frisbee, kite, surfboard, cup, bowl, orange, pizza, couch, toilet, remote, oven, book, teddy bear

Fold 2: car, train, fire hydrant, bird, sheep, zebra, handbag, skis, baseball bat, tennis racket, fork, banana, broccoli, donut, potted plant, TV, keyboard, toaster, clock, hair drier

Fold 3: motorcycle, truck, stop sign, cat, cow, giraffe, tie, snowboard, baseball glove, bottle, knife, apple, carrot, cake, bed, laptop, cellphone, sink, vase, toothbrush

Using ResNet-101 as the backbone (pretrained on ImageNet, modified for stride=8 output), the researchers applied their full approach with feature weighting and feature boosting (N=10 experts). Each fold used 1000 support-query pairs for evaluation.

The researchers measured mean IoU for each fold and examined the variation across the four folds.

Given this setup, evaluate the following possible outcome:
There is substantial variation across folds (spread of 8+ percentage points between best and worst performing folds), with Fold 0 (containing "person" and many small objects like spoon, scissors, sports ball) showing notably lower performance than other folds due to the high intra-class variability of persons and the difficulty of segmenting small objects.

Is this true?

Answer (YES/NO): NO